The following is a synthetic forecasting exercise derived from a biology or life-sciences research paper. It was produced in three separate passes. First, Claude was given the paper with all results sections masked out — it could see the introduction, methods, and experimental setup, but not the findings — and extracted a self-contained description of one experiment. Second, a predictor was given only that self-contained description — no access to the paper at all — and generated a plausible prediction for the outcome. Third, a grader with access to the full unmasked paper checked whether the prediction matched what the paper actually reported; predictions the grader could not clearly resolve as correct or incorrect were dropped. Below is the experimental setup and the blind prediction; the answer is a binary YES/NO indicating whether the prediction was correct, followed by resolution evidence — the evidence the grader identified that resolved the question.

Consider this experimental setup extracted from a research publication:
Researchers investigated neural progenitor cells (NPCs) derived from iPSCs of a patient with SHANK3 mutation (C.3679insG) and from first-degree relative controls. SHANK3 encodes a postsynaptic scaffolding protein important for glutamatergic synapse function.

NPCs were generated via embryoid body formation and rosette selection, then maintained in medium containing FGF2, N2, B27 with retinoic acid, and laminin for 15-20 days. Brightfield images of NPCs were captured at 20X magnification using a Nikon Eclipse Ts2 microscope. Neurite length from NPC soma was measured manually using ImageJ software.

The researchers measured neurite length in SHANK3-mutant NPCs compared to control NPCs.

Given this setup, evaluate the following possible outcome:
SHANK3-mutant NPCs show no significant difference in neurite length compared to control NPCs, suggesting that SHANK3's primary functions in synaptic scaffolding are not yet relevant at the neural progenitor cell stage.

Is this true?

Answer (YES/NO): NO